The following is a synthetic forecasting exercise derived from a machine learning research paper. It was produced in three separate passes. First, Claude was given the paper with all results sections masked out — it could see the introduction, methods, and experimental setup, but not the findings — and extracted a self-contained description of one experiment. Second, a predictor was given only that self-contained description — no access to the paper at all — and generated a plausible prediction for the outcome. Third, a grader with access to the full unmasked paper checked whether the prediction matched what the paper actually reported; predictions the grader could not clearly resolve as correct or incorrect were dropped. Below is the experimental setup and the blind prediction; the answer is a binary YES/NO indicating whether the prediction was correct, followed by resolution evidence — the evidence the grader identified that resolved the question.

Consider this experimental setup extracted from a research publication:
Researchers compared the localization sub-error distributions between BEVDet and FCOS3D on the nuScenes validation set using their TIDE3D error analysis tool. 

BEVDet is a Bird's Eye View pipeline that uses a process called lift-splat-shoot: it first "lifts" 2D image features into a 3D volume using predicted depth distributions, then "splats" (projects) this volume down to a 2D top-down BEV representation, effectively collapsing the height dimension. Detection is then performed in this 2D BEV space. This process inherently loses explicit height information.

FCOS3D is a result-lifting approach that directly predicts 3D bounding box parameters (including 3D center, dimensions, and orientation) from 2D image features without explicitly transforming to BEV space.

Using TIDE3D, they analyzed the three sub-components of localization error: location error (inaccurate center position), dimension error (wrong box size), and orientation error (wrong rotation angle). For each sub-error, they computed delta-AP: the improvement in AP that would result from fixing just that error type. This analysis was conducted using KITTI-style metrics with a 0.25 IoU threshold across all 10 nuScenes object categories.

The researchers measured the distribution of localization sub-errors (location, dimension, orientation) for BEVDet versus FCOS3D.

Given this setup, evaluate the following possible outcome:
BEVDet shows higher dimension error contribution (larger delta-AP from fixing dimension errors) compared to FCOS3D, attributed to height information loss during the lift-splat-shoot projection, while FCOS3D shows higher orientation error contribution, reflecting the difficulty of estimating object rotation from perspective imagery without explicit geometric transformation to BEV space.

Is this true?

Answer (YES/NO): NO